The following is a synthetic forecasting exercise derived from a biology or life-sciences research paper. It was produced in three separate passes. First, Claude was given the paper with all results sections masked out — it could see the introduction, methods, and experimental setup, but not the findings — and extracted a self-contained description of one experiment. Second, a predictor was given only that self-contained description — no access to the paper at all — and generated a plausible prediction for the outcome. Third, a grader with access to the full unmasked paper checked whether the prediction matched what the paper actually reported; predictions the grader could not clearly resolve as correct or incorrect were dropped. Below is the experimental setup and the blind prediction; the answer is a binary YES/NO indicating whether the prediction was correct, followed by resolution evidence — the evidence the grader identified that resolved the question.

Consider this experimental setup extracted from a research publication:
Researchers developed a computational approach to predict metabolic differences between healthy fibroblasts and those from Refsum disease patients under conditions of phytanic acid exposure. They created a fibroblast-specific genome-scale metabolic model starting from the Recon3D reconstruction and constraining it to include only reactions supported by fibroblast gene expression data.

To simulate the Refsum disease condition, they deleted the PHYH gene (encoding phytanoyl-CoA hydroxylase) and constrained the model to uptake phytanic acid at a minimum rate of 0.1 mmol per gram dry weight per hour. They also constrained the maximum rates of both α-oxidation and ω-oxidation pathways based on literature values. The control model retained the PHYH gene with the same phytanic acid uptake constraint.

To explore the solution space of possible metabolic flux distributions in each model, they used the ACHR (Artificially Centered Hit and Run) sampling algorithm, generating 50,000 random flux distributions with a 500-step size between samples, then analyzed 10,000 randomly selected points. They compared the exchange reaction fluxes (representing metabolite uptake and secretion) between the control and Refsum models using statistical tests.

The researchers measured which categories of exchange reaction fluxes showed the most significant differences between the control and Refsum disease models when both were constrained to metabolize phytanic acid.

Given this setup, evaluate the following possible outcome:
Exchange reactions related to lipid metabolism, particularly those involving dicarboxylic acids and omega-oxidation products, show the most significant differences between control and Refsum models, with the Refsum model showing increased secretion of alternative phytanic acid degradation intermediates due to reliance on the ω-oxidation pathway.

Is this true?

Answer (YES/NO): NO